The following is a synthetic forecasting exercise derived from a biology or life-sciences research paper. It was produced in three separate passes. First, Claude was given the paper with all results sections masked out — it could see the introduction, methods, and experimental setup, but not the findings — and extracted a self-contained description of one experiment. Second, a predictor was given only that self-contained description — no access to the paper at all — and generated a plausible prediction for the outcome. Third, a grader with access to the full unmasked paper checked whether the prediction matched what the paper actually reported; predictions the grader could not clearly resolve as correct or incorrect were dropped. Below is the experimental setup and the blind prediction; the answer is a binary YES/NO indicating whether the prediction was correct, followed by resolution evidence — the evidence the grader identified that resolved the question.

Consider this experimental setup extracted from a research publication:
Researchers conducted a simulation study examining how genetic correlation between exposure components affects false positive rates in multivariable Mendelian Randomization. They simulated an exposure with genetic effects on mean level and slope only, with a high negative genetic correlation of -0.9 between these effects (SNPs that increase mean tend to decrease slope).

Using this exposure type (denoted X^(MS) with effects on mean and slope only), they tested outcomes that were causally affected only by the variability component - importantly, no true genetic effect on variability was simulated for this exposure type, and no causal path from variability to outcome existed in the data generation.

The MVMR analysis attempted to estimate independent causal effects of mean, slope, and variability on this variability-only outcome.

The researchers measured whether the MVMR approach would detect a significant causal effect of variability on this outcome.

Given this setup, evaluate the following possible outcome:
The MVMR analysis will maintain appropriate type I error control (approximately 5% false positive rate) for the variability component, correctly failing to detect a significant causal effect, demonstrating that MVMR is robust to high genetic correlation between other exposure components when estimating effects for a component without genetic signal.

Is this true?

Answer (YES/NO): YES